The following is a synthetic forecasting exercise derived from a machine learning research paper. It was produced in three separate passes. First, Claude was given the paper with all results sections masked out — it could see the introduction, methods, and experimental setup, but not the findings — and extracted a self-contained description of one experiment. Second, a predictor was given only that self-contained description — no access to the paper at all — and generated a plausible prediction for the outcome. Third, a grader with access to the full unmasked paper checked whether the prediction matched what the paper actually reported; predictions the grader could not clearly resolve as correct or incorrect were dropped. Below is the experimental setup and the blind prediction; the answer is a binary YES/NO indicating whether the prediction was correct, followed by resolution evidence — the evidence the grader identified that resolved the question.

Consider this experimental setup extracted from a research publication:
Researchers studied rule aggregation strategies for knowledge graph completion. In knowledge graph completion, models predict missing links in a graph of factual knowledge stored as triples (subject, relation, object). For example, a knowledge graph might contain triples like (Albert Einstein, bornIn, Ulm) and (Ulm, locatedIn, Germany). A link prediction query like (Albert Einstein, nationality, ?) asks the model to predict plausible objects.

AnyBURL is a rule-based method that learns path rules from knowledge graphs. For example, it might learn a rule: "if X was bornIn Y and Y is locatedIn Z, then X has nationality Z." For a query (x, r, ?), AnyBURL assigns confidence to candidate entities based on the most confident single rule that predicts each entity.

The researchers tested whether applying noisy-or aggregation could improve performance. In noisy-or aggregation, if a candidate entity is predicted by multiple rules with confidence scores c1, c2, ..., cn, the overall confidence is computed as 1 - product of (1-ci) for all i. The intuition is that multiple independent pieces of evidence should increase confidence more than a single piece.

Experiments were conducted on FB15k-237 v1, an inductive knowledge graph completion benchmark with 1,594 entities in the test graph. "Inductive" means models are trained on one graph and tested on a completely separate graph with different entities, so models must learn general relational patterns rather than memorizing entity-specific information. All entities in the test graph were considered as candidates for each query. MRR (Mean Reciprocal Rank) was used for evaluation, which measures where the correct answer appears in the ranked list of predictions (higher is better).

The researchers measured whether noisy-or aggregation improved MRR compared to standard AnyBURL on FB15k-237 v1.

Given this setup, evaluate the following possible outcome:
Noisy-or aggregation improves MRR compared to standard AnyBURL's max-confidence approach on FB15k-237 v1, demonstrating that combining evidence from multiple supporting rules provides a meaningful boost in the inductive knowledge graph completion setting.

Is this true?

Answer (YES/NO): NO